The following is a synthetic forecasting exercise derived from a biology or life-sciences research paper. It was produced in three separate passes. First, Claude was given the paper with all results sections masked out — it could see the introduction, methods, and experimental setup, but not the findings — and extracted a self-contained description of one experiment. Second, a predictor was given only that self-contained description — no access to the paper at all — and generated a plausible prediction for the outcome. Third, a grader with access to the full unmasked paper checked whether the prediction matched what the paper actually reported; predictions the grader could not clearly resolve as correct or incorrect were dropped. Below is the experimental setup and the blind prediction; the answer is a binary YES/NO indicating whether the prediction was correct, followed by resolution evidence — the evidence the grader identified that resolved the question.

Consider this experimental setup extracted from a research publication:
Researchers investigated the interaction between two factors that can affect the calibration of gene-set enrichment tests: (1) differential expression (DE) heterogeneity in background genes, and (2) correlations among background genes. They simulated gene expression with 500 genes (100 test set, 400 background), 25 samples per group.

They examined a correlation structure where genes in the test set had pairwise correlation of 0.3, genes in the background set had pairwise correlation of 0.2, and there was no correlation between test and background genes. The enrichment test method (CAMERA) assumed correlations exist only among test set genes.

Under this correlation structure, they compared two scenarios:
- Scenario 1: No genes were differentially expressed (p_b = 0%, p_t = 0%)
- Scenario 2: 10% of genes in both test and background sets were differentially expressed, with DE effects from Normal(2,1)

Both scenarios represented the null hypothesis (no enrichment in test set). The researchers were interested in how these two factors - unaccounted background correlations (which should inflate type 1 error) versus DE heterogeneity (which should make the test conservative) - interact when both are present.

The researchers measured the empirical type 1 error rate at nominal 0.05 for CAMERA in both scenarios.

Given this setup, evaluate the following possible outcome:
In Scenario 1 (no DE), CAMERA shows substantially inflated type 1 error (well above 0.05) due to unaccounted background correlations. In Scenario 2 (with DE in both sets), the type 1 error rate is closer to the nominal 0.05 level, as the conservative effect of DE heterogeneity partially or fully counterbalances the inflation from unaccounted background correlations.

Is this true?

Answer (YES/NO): NO